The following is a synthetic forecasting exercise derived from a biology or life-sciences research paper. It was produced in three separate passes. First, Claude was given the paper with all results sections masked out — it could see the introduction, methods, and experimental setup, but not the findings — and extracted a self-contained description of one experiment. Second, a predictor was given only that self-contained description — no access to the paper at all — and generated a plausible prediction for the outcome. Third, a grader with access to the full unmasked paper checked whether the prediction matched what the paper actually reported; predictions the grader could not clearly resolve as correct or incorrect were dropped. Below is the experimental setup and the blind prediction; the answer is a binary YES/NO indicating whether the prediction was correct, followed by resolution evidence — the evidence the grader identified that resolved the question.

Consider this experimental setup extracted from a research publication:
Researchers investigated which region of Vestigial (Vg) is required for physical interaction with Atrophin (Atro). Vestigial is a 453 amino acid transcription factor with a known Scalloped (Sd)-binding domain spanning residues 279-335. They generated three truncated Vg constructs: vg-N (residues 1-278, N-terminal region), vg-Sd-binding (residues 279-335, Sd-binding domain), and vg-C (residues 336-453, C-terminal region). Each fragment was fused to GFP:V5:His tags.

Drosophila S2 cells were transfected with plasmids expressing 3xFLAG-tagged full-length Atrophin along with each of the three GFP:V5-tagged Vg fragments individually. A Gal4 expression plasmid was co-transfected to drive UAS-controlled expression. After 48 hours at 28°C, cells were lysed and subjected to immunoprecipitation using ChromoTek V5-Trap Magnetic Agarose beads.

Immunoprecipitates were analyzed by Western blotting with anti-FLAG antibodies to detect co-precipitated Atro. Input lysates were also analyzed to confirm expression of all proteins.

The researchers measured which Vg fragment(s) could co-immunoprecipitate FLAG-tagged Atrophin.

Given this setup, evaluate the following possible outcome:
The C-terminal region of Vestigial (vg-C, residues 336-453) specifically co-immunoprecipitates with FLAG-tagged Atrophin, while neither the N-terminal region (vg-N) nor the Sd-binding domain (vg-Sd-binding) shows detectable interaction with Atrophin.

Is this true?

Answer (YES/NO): NO